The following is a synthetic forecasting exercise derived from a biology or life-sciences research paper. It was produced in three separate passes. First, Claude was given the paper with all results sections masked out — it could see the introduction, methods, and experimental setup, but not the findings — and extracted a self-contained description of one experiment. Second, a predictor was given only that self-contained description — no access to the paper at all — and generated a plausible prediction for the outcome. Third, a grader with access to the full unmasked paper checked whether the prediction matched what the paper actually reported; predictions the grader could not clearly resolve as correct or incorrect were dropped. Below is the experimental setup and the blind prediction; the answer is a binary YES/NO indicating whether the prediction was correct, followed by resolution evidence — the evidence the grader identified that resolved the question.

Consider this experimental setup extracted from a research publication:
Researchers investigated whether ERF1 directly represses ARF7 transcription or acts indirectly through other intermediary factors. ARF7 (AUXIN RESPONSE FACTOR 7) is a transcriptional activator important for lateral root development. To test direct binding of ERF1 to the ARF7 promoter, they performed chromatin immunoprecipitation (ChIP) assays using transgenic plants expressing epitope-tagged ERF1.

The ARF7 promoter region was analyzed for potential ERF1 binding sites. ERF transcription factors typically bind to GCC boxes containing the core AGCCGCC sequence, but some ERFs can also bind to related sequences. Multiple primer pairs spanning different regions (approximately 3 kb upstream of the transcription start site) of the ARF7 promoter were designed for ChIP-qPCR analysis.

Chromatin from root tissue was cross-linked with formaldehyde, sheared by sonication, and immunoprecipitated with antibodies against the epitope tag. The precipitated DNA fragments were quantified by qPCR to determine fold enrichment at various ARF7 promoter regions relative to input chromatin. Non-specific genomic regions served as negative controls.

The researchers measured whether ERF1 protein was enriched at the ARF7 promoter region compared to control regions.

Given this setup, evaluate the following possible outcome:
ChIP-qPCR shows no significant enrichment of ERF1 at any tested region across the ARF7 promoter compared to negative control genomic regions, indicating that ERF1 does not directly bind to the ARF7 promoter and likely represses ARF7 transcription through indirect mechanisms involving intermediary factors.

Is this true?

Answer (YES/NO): NO